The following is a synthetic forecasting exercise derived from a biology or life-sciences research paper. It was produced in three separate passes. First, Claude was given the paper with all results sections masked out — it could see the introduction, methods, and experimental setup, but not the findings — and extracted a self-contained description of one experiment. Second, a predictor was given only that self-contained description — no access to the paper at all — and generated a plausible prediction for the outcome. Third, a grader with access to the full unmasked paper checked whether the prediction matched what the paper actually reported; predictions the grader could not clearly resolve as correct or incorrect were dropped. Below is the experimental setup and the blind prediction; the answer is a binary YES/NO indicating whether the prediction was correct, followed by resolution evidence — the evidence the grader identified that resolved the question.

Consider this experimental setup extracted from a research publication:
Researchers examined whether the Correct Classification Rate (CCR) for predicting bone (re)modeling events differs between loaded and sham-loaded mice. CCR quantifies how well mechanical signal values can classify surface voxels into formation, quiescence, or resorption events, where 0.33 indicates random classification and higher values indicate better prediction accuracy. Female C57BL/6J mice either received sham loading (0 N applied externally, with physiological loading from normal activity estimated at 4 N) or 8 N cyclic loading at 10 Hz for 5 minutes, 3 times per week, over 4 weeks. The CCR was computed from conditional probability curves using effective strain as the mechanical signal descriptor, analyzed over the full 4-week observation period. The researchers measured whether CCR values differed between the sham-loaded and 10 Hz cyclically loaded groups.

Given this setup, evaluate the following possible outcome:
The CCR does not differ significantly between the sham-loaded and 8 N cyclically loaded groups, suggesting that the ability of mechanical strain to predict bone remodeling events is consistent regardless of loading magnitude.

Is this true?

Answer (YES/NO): NO